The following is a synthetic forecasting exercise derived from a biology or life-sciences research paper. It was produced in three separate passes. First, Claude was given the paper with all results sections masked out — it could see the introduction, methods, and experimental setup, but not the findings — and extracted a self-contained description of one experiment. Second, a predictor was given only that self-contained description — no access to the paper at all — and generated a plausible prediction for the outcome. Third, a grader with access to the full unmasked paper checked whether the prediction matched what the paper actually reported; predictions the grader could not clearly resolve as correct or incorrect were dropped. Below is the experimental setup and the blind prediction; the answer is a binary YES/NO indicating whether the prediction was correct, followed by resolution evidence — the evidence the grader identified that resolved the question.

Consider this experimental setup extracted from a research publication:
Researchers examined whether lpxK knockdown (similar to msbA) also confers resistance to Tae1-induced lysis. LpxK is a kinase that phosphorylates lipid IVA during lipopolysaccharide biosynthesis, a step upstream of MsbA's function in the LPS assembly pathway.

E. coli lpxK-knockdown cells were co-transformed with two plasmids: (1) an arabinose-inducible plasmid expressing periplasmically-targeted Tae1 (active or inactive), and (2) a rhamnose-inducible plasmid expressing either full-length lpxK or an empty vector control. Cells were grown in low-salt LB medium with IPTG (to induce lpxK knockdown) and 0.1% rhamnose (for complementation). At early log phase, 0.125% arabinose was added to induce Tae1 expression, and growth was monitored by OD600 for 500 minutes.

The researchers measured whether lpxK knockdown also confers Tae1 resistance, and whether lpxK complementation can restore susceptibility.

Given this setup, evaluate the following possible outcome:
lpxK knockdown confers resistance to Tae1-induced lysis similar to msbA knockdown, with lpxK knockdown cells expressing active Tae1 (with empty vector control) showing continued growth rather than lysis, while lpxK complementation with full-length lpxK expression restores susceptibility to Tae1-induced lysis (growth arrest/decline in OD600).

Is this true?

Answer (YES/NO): NO